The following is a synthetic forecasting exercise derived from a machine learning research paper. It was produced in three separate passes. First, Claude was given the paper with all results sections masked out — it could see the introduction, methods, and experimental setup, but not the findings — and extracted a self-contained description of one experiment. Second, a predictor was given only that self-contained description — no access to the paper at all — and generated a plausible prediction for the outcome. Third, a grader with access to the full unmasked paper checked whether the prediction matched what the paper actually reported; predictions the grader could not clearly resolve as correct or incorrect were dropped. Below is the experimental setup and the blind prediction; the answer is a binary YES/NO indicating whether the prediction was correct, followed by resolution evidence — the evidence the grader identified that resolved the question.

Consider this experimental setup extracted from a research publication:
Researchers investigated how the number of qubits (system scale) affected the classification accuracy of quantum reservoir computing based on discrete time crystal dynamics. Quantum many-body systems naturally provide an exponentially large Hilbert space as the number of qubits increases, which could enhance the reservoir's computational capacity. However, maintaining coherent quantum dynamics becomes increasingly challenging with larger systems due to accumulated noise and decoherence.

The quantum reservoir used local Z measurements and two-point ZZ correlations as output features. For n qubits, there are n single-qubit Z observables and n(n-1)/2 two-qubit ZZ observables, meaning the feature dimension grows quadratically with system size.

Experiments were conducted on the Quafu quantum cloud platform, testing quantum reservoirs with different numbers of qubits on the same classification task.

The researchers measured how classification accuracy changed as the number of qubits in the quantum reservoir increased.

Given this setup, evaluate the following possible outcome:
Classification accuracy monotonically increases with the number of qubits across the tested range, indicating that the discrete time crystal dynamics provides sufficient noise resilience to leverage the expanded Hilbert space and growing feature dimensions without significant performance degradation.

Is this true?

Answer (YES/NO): NO